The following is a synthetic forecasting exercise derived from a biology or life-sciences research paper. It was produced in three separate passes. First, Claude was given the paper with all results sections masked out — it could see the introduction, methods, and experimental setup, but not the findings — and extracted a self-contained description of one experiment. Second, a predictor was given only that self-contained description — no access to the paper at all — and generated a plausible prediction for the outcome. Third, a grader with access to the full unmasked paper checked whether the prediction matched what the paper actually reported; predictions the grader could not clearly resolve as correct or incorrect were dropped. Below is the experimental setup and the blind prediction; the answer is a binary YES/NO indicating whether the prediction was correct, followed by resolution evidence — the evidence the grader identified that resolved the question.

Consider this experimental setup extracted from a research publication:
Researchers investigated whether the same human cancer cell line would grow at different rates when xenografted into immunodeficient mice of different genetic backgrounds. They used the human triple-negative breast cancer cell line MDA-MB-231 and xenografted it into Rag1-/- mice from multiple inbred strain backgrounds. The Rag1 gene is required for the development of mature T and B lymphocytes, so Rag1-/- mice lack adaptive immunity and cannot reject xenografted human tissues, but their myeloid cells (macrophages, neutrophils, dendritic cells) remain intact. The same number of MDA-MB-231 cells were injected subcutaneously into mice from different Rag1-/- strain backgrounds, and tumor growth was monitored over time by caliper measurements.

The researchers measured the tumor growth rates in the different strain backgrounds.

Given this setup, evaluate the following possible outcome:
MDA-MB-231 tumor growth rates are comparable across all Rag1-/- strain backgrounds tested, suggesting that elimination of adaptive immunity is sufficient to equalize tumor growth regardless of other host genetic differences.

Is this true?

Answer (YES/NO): NO